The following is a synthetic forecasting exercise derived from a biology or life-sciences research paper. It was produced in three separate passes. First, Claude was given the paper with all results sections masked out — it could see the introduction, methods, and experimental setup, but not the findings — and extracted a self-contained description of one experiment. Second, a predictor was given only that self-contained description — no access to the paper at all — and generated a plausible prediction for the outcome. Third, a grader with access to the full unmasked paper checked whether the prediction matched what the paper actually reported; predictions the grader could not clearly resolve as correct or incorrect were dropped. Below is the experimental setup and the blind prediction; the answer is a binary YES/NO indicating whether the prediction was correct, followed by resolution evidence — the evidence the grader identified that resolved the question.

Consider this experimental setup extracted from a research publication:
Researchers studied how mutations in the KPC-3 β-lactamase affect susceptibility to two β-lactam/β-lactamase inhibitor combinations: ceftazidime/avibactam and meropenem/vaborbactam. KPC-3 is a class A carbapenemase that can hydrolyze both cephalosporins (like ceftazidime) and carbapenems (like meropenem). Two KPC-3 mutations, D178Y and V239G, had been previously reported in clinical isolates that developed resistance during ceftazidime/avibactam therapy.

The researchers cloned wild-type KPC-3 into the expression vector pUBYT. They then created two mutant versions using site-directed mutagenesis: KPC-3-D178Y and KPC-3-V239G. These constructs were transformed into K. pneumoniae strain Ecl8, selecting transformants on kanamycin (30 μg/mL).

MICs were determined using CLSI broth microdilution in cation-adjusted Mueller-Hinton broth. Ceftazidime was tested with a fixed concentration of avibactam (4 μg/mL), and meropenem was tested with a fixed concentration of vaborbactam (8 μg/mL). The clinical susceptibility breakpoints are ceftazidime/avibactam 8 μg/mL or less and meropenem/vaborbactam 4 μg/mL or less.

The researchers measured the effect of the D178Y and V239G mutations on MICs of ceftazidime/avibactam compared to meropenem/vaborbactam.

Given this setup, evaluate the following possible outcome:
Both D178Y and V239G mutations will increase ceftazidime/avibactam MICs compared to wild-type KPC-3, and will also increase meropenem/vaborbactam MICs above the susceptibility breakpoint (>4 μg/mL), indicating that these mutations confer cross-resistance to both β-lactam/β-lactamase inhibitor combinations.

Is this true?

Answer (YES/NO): NO